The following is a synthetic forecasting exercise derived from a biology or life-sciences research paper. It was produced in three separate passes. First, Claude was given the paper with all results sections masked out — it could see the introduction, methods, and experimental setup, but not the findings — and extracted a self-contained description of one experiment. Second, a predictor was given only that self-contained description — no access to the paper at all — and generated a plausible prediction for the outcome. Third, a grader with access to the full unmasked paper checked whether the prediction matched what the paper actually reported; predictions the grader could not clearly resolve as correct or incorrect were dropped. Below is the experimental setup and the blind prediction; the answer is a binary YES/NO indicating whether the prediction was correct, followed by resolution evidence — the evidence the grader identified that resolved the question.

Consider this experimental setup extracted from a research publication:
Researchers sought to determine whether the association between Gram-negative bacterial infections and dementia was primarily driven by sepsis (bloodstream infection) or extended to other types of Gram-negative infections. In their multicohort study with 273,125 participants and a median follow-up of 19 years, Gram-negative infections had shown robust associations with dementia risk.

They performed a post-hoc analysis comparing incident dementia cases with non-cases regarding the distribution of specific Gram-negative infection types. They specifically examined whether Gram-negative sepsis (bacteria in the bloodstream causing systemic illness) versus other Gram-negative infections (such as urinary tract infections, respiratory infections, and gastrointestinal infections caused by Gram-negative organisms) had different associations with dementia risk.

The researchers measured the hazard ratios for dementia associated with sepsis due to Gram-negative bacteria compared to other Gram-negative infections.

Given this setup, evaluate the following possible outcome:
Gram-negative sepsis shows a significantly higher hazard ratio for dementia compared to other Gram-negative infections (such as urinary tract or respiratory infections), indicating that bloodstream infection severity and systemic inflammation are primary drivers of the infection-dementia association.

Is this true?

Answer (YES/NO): NO